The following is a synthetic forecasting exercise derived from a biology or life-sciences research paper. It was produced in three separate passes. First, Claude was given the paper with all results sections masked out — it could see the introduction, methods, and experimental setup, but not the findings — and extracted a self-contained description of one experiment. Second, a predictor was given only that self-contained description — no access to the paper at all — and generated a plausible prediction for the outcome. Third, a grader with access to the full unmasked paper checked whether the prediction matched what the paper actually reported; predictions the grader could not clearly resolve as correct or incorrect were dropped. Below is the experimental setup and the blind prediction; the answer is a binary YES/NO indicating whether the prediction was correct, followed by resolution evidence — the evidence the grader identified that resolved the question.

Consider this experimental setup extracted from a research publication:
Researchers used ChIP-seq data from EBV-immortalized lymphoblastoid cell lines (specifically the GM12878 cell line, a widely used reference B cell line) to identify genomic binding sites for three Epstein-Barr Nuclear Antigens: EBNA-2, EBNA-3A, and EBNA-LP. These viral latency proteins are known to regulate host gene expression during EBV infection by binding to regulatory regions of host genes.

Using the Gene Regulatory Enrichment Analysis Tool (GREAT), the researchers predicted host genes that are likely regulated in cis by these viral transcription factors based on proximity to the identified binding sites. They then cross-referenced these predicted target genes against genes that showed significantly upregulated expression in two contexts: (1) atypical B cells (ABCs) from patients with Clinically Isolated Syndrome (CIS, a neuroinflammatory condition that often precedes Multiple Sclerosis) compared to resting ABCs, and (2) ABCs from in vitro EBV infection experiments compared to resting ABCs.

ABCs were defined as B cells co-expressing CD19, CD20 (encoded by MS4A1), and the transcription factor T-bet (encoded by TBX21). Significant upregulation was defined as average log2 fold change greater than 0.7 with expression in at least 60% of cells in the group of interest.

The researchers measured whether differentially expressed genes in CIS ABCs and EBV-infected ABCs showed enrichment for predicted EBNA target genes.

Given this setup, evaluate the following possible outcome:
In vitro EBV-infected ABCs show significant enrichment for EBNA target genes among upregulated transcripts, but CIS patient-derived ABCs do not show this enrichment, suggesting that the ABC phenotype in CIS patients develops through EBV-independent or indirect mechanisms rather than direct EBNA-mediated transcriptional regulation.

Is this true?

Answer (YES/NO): NO